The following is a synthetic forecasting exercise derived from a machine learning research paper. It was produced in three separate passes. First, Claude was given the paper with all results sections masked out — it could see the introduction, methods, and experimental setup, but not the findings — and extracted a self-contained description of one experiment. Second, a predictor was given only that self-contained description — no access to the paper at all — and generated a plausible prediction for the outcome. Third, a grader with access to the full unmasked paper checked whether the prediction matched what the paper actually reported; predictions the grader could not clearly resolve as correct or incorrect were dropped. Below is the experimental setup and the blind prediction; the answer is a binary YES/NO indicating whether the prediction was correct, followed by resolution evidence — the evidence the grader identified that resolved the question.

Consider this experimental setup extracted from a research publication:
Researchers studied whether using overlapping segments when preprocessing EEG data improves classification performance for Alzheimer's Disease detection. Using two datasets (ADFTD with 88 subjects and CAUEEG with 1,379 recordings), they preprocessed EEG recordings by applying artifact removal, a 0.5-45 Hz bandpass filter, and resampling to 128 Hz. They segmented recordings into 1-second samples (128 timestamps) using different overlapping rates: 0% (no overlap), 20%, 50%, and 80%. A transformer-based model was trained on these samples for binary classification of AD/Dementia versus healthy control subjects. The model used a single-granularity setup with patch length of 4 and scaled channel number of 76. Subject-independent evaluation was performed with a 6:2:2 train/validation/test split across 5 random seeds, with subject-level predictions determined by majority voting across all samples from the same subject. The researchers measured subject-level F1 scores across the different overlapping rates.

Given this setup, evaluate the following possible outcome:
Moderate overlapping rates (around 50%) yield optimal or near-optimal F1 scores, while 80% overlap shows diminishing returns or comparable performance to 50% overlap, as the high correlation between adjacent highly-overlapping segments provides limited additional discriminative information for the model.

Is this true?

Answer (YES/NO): NO